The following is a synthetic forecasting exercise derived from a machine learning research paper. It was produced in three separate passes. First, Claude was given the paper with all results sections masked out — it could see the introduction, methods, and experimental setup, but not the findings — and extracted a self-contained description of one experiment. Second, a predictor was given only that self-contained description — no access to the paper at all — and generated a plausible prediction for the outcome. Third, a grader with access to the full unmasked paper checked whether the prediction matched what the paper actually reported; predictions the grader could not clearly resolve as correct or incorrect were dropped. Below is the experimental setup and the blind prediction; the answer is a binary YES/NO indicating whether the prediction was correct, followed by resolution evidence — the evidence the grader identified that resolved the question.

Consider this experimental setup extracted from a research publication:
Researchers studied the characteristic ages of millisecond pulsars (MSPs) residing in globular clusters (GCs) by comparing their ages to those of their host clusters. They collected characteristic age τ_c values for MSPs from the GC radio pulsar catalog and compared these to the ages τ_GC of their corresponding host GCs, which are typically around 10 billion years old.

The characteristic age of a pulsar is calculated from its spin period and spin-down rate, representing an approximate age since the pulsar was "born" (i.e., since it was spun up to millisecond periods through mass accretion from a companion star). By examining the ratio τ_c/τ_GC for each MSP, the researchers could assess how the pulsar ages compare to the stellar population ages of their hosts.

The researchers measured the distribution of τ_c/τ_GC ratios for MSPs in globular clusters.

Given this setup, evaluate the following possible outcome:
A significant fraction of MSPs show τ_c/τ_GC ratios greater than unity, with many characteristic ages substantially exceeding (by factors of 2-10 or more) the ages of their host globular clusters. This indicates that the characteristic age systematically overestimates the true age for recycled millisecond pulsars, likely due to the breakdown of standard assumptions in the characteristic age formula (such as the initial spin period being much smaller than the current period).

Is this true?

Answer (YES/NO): NO